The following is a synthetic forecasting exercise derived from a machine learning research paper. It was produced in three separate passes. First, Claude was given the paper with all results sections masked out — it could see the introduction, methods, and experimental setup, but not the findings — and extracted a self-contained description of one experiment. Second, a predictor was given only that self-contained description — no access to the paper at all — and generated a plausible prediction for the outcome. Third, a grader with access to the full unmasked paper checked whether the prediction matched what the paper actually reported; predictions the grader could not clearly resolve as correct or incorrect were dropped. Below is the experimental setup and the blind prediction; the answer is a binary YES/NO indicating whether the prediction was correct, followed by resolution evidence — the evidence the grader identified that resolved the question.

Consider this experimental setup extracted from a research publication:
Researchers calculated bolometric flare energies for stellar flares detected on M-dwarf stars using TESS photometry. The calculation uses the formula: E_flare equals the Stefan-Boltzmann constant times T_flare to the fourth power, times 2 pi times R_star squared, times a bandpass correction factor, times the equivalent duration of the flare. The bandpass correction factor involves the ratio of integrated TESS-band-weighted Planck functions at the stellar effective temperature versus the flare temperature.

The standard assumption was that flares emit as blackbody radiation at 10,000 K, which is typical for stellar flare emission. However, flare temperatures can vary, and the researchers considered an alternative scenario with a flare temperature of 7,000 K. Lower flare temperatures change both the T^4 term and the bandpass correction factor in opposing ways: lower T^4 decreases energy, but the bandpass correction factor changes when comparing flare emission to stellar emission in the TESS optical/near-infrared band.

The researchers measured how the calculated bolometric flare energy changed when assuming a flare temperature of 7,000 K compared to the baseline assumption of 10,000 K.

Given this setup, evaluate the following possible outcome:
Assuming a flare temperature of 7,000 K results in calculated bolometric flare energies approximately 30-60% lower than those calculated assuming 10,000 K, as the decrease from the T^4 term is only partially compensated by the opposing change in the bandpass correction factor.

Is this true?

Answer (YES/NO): YES